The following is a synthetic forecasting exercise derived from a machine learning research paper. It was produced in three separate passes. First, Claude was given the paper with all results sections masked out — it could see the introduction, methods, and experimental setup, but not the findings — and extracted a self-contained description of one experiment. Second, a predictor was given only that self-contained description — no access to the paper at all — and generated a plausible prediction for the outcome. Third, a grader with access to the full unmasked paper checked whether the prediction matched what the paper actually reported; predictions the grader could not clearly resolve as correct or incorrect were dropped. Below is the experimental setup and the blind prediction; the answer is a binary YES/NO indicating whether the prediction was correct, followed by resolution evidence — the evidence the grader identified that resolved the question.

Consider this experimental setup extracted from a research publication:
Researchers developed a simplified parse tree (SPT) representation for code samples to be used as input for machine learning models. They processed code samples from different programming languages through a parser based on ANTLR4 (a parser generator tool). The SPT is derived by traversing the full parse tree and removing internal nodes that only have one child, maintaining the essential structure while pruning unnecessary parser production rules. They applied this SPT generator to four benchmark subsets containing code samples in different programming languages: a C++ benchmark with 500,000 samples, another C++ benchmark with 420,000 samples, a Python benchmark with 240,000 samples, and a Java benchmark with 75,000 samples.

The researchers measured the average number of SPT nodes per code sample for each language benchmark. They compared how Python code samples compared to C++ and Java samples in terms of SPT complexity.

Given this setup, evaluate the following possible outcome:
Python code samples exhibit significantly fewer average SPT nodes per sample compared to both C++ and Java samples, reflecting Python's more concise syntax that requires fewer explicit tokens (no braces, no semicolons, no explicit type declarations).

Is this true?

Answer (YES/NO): YES